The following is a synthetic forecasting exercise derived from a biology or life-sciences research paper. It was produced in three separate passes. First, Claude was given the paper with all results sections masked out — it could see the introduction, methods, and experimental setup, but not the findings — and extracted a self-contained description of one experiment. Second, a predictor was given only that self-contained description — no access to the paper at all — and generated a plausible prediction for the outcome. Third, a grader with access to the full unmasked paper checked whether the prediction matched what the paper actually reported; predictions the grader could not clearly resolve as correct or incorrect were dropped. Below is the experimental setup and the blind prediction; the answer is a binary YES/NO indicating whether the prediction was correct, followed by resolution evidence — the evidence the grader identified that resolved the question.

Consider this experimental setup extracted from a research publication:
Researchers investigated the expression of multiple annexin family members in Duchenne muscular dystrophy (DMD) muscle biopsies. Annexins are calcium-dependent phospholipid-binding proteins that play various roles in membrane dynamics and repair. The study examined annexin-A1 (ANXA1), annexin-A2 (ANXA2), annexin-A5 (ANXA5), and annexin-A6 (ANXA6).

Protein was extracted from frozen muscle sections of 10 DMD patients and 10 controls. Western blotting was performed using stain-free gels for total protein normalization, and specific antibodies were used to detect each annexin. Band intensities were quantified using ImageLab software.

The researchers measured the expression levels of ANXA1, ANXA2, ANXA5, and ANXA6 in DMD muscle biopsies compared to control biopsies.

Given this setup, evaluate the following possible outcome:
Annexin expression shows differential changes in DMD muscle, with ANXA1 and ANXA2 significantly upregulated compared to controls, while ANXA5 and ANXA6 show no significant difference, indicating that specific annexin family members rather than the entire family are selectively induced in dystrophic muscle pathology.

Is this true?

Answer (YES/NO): NO